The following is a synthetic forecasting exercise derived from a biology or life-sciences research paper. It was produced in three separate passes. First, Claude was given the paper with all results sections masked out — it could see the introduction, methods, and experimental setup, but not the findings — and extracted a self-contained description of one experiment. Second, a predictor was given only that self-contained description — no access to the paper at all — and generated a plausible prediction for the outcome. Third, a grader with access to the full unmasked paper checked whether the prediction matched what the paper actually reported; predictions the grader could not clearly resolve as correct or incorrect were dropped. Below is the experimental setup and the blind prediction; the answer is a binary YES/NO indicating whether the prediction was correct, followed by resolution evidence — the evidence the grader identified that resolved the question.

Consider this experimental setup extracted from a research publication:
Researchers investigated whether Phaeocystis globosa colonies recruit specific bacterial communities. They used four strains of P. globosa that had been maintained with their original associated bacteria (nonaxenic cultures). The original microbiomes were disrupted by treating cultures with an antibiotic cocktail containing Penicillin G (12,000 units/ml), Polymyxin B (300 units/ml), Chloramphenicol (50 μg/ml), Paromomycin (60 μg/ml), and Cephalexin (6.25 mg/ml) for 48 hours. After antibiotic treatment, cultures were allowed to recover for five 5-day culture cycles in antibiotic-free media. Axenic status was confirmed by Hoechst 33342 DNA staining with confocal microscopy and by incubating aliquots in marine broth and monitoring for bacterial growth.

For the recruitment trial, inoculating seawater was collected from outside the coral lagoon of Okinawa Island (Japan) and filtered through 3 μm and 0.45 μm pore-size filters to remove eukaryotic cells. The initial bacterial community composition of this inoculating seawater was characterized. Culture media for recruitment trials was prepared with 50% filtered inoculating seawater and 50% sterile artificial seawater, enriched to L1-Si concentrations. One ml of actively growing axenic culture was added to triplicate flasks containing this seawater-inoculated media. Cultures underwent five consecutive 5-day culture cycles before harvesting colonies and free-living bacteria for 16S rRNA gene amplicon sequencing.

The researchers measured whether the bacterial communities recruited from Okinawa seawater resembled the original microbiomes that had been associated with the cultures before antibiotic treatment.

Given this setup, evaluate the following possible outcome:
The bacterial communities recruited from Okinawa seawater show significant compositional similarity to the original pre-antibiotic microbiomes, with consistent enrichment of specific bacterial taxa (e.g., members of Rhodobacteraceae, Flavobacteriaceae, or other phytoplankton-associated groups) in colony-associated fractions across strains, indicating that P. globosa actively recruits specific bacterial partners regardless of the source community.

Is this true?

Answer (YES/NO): NO